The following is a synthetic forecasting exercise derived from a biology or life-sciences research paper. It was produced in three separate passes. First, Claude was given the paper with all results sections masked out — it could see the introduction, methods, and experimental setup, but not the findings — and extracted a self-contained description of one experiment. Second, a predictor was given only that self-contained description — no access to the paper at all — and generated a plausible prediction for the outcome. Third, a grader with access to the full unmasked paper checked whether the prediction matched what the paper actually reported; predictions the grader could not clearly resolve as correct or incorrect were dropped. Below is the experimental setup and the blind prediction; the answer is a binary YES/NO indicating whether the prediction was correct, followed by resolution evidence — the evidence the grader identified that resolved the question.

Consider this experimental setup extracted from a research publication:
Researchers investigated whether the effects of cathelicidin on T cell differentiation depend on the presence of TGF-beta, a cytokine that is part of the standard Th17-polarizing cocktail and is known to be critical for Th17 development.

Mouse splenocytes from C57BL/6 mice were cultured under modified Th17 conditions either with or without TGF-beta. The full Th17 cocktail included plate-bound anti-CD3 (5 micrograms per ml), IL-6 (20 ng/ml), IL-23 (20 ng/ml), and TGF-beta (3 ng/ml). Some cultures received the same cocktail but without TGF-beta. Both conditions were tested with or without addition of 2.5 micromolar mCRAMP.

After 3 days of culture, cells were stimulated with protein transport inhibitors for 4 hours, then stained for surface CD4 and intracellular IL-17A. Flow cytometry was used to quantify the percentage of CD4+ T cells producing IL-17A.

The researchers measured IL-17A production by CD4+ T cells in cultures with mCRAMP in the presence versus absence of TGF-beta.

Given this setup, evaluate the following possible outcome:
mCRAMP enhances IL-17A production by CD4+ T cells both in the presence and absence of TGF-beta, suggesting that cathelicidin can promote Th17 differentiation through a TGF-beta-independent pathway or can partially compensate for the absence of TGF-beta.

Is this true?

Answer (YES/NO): NO